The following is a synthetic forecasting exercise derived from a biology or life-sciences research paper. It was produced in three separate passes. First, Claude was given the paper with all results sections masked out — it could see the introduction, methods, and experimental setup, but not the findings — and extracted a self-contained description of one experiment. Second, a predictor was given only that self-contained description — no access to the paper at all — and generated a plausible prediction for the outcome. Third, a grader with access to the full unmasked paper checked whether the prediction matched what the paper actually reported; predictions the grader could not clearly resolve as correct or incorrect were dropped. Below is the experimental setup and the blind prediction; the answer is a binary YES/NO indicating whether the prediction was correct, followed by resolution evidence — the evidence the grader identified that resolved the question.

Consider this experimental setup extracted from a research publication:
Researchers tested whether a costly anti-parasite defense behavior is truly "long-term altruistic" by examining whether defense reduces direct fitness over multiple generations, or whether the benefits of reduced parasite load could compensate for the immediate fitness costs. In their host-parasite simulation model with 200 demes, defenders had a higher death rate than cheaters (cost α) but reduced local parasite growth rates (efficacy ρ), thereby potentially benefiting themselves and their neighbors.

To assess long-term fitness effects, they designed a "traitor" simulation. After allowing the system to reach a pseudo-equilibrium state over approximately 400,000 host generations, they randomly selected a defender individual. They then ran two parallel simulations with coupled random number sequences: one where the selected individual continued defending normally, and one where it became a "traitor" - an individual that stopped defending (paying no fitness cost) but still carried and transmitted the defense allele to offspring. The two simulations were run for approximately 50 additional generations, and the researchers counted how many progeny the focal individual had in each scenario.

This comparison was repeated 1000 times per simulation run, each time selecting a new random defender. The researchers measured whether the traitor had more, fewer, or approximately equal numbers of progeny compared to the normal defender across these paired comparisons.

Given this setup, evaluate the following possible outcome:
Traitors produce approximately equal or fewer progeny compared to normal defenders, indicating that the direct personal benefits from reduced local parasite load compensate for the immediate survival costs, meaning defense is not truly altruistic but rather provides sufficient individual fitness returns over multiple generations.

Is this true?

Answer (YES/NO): NO